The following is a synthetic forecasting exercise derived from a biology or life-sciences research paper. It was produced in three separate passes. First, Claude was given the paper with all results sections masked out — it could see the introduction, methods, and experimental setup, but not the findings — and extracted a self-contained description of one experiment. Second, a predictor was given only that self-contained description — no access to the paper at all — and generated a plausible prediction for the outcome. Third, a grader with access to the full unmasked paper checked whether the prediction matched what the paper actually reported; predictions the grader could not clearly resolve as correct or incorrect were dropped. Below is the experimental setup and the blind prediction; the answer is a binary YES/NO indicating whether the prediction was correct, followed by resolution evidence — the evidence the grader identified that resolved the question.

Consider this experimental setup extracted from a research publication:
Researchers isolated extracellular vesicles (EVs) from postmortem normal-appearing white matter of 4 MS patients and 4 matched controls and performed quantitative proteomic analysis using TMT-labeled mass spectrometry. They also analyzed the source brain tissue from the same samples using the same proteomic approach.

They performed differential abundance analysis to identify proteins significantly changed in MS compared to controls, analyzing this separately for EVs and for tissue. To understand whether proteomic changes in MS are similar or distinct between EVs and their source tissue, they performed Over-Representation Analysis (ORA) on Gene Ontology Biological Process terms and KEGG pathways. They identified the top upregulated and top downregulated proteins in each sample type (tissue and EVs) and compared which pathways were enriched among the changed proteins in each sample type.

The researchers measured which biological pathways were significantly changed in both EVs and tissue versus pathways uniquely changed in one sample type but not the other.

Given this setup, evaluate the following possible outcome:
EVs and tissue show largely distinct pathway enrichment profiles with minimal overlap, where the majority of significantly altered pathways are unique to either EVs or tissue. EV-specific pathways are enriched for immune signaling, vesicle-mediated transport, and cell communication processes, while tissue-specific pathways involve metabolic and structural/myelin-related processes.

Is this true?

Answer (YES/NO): NO